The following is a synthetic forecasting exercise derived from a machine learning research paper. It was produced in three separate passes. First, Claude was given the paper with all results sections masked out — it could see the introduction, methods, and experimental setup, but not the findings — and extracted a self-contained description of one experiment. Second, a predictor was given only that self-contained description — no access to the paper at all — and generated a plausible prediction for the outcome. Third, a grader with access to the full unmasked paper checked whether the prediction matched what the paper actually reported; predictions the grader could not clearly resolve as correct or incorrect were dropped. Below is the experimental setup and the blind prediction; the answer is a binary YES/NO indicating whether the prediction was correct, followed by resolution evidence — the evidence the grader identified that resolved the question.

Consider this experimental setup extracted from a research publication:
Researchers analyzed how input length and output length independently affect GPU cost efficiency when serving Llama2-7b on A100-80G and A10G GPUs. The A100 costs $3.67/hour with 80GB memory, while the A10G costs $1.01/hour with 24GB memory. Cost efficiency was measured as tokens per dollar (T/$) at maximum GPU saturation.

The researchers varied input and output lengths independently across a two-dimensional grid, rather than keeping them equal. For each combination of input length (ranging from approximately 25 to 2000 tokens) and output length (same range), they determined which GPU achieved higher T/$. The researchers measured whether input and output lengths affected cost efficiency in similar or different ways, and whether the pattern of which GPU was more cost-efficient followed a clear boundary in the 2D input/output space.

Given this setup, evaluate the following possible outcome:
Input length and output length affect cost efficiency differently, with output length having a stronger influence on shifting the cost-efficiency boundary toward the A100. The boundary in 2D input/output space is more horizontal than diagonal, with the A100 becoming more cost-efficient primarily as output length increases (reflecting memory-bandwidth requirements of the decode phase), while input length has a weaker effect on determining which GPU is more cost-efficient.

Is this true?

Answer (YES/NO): NO